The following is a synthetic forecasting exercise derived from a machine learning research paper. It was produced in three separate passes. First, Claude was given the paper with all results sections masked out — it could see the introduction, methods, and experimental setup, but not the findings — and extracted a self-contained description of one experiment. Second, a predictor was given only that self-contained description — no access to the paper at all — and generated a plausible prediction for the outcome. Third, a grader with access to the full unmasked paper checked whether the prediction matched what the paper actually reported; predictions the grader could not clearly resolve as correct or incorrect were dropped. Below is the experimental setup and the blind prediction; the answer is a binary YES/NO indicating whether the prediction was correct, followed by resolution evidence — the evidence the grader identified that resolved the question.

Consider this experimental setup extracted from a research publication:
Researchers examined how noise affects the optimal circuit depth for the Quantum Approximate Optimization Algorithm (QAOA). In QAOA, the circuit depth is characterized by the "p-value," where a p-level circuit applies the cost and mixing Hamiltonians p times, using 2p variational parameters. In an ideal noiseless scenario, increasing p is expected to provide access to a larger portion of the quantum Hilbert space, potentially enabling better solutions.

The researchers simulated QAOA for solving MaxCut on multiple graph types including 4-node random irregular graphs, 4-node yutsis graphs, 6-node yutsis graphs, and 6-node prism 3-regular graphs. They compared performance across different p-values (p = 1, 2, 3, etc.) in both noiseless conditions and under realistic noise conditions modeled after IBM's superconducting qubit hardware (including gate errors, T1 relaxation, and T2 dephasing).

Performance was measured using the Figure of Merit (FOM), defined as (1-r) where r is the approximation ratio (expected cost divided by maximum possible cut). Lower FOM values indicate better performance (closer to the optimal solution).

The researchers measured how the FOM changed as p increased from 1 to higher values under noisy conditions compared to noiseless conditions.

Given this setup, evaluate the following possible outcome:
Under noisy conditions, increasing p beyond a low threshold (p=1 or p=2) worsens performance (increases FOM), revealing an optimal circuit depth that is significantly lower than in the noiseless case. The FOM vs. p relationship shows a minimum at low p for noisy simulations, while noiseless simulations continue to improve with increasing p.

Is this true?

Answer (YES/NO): YES